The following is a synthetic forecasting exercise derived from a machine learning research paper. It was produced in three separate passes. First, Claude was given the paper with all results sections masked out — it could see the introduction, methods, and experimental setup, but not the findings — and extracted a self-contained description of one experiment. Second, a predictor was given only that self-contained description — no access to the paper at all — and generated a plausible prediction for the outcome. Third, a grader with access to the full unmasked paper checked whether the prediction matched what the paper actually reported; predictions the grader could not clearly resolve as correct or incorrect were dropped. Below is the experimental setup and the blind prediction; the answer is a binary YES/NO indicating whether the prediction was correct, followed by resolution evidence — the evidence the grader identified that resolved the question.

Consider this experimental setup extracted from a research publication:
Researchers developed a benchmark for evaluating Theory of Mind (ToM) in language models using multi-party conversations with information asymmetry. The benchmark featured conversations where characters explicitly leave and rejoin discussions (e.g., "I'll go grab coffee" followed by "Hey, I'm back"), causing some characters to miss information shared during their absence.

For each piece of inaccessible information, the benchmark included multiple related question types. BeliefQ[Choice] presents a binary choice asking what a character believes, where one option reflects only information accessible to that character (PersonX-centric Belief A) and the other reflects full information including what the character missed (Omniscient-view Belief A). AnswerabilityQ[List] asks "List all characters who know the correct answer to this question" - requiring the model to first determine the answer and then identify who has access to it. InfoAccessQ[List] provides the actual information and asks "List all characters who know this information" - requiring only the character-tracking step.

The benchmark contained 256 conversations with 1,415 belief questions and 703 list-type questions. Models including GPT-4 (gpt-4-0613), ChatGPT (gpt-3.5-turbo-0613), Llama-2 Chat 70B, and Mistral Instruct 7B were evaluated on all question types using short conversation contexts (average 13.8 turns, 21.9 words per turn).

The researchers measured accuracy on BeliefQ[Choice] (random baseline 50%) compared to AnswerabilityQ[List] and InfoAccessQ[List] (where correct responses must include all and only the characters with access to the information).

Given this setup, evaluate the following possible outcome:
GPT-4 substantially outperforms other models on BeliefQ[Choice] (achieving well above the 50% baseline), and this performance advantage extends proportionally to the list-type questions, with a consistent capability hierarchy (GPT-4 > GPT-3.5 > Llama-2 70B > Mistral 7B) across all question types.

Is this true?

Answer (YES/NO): NO